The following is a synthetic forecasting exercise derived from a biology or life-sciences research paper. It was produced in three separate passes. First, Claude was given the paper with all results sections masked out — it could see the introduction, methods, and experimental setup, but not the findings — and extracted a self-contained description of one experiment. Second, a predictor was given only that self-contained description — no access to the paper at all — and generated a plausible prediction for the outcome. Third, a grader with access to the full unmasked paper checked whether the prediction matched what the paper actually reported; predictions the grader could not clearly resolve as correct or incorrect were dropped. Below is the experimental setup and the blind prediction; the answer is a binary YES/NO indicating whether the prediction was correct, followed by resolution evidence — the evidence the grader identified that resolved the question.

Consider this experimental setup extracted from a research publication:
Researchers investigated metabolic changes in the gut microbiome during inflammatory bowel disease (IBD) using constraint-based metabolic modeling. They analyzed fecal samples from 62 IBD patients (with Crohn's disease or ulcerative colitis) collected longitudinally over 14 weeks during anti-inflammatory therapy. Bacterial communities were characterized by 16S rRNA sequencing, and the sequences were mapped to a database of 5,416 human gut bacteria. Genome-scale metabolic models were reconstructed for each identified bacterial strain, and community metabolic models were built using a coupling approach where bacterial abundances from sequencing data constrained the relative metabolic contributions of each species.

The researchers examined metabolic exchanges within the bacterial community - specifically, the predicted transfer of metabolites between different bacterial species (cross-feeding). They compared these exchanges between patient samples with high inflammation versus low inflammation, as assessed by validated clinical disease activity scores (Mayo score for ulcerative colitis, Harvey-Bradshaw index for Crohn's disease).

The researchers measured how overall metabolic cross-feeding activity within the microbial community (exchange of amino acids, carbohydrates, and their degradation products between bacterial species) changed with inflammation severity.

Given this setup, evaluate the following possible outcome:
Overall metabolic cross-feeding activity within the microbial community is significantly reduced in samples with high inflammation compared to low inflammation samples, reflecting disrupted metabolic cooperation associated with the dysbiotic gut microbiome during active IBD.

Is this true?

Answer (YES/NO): YES